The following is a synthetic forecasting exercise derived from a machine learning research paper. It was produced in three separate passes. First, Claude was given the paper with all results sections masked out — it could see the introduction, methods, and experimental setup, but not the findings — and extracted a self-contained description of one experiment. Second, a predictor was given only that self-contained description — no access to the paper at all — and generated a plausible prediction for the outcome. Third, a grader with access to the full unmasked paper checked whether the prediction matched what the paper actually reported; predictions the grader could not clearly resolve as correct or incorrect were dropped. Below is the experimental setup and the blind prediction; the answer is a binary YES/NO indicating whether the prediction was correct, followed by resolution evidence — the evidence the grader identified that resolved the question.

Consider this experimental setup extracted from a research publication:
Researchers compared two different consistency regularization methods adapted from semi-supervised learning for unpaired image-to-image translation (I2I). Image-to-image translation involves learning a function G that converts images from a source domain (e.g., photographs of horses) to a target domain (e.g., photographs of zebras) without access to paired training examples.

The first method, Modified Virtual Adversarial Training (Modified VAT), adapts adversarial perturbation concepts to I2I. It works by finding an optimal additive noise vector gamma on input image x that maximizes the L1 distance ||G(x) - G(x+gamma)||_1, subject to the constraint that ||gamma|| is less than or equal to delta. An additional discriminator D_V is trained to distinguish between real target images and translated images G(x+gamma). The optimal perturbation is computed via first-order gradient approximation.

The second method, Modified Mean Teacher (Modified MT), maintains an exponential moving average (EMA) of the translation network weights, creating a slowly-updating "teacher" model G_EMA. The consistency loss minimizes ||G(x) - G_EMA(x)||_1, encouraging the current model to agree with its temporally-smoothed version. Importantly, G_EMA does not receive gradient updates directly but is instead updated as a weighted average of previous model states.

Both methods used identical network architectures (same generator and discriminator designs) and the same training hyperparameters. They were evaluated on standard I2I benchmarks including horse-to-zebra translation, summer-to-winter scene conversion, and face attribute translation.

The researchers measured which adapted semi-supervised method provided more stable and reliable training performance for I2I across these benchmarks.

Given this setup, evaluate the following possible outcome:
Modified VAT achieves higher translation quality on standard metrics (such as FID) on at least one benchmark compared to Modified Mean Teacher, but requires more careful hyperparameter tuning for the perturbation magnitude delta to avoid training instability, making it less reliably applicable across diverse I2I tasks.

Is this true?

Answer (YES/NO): NO